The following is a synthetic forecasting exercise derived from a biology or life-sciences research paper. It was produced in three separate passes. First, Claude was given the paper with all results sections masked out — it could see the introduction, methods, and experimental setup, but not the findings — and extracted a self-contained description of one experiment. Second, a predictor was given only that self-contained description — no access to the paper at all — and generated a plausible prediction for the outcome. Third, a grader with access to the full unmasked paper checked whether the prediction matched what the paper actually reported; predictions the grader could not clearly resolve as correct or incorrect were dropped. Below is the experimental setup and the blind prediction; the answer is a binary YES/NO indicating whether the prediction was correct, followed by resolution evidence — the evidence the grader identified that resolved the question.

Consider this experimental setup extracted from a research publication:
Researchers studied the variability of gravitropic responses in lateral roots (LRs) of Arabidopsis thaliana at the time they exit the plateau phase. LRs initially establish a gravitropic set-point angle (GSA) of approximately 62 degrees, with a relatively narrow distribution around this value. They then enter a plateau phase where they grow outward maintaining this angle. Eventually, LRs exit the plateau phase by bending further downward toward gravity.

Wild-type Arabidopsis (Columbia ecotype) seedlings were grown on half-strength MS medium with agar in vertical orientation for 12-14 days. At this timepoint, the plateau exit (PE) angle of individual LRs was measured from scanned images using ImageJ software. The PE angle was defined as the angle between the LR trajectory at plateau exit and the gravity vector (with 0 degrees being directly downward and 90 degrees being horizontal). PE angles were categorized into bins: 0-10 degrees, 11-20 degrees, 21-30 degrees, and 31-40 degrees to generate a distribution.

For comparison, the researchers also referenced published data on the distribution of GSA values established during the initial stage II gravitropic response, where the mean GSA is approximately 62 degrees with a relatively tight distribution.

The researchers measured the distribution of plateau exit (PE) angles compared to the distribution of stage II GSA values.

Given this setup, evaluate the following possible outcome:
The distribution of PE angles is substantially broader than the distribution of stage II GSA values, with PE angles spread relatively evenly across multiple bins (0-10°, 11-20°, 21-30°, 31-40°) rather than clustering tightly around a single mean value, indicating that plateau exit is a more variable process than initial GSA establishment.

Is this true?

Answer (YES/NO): YES